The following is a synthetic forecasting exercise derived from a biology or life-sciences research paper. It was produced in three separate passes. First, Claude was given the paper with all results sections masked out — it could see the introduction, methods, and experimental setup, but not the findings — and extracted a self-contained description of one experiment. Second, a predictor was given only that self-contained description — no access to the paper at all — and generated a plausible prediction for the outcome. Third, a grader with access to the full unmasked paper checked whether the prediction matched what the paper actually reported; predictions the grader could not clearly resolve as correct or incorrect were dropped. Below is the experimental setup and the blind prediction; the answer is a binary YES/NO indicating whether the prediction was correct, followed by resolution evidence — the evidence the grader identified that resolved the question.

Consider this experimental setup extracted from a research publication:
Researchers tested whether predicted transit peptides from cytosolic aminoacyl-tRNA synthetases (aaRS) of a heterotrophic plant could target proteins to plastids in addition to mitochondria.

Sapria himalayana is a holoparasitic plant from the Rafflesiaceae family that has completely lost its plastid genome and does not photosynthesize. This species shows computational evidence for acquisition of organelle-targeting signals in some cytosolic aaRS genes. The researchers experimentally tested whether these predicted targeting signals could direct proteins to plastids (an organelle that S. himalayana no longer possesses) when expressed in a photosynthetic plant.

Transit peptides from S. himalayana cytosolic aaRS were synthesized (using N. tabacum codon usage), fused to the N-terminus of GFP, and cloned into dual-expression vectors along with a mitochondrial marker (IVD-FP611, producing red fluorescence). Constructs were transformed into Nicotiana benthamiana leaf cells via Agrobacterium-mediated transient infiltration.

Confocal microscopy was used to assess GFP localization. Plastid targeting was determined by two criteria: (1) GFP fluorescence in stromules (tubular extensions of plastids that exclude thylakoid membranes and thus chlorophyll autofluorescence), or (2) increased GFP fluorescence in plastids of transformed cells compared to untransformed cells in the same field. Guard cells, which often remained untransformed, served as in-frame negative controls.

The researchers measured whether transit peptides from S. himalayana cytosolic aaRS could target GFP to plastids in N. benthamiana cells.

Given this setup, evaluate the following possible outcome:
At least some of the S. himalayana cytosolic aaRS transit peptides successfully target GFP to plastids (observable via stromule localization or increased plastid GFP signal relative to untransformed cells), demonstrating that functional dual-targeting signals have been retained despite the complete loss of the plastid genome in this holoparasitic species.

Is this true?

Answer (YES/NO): YES